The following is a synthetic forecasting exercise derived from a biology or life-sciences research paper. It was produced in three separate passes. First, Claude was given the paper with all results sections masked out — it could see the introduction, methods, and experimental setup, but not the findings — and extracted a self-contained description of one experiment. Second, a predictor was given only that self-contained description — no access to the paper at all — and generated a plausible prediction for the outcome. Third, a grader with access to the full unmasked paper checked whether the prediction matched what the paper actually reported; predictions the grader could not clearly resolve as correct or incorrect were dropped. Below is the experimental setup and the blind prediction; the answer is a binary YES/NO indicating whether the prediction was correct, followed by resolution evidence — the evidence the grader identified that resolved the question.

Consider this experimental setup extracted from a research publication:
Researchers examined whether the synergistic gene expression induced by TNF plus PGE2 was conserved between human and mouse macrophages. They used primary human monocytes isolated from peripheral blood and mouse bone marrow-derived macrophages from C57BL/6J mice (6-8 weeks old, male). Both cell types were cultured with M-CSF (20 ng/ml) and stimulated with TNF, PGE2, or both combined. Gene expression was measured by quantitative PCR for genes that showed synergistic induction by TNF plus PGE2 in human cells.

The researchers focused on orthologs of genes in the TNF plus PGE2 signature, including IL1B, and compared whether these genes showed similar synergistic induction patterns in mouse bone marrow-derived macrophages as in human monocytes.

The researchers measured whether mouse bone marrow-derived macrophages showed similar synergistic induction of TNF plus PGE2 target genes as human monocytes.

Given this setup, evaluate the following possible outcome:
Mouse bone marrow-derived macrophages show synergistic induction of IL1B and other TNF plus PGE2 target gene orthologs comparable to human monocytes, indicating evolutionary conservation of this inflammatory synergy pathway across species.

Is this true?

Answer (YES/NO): YES